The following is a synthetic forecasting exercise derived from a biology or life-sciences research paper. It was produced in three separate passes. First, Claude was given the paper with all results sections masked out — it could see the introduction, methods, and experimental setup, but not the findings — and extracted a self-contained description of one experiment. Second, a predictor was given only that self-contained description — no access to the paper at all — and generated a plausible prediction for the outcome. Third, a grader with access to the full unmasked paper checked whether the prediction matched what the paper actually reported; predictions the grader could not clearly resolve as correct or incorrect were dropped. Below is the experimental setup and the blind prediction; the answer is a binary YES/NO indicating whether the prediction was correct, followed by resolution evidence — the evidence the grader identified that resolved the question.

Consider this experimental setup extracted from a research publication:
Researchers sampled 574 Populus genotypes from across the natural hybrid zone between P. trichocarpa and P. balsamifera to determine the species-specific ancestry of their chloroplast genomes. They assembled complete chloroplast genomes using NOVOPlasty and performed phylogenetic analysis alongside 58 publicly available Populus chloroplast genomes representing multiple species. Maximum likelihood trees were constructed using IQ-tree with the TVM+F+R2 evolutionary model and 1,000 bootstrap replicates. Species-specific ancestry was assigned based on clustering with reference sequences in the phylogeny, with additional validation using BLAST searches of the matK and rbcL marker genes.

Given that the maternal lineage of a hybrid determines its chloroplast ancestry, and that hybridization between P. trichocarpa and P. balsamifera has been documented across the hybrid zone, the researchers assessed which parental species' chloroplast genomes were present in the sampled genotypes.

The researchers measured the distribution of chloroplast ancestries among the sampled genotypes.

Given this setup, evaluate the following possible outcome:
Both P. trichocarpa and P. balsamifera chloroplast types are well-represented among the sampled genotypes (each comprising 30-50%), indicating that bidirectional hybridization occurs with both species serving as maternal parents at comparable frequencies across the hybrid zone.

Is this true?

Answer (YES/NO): NO